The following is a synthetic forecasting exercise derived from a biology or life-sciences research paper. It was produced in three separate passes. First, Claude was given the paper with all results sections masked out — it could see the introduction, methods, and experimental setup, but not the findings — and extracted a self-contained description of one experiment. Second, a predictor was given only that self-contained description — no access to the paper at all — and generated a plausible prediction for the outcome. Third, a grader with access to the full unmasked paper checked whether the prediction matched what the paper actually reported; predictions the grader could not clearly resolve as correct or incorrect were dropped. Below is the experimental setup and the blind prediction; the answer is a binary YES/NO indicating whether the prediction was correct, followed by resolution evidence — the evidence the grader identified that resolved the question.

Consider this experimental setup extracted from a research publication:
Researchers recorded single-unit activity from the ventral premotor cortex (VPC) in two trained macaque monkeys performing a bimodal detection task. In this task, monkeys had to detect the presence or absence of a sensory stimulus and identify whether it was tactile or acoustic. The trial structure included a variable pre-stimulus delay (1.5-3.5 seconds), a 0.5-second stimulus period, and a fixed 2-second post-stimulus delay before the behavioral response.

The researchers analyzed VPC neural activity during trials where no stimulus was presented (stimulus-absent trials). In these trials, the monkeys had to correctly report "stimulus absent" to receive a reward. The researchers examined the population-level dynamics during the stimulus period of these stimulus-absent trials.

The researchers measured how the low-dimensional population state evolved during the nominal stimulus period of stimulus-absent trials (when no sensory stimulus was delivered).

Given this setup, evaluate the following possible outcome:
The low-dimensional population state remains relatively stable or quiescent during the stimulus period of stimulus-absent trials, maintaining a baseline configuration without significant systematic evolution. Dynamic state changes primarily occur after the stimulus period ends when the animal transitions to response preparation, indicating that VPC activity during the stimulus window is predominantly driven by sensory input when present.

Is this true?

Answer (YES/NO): YES